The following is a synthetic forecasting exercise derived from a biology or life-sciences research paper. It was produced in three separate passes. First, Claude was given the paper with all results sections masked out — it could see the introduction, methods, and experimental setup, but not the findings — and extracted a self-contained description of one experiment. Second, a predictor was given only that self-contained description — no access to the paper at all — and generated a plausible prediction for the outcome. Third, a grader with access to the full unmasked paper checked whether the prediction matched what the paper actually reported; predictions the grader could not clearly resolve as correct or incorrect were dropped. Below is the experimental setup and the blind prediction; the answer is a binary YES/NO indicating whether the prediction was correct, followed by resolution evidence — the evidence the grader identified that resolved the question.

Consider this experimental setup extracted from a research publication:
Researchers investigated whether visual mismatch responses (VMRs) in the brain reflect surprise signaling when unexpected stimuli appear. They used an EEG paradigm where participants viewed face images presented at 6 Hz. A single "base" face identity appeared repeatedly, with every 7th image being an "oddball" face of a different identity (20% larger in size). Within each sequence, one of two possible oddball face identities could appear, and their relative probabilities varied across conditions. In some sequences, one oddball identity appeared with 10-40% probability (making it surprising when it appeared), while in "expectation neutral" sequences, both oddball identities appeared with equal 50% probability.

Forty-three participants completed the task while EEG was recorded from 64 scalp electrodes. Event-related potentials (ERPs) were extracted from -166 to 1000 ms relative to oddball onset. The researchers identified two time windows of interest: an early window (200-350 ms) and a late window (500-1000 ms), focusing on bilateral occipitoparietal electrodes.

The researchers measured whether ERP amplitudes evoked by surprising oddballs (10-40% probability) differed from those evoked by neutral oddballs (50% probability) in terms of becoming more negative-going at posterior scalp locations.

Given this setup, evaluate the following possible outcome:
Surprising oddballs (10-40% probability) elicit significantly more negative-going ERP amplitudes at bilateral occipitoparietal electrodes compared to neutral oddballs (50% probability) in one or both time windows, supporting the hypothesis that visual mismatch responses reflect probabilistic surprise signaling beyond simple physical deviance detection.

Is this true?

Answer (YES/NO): YES